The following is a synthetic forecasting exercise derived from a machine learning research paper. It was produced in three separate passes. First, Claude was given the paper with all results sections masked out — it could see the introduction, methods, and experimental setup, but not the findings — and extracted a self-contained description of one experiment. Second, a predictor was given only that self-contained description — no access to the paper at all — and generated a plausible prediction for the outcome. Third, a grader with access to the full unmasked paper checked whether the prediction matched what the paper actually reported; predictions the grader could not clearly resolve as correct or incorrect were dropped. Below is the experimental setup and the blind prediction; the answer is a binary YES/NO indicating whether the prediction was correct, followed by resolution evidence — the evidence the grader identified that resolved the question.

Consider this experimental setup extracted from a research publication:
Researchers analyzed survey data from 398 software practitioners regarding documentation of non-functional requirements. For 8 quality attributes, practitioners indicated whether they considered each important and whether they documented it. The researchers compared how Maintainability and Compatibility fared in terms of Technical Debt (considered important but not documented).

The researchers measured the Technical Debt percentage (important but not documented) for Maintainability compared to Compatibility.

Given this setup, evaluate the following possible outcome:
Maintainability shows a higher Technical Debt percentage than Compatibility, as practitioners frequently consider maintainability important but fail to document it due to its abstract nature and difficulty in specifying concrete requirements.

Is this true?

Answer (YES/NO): YES